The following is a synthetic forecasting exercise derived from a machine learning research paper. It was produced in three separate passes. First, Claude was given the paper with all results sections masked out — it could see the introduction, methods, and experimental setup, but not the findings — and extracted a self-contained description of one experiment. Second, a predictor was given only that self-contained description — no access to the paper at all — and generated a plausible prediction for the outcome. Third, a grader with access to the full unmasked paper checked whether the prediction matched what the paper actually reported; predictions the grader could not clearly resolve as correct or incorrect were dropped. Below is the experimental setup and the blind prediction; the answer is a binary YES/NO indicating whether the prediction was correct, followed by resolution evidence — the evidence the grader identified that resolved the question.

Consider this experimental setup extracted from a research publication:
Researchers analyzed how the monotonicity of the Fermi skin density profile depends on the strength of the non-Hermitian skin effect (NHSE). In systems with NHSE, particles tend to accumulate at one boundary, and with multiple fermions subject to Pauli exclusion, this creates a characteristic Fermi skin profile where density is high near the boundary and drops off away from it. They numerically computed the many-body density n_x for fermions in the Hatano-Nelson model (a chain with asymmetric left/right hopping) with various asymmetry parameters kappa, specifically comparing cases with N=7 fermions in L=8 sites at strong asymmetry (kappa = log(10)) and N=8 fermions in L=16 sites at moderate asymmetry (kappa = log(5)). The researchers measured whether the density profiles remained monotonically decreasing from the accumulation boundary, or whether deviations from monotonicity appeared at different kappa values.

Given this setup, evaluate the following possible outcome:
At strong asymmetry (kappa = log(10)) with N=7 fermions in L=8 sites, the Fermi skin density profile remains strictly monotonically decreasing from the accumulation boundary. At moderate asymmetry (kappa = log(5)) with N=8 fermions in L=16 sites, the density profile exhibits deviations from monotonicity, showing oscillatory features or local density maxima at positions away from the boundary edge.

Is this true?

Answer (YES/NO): YES